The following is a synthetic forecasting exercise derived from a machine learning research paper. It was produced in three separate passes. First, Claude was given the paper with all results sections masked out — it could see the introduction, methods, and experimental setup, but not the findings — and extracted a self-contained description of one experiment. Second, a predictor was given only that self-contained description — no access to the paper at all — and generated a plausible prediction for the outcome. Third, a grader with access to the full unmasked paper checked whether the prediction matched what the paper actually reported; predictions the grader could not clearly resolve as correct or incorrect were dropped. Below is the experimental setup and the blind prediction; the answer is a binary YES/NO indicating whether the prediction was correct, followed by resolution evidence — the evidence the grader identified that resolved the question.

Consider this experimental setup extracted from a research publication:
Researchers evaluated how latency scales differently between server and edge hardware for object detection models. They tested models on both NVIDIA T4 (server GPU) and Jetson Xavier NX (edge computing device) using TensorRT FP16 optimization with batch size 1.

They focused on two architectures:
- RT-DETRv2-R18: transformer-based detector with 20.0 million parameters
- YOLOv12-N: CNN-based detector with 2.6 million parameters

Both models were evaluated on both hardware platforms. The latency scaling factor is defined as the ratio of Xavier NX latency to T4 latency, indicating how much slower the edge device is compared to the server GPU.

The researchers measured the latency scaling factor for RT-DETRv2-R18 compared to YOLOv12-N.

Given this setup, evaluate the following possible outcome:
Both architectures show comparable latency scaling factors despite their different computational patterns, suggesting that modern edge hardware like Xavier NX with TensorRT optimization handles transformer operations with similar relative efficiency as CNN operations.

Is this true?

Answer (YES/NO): NO